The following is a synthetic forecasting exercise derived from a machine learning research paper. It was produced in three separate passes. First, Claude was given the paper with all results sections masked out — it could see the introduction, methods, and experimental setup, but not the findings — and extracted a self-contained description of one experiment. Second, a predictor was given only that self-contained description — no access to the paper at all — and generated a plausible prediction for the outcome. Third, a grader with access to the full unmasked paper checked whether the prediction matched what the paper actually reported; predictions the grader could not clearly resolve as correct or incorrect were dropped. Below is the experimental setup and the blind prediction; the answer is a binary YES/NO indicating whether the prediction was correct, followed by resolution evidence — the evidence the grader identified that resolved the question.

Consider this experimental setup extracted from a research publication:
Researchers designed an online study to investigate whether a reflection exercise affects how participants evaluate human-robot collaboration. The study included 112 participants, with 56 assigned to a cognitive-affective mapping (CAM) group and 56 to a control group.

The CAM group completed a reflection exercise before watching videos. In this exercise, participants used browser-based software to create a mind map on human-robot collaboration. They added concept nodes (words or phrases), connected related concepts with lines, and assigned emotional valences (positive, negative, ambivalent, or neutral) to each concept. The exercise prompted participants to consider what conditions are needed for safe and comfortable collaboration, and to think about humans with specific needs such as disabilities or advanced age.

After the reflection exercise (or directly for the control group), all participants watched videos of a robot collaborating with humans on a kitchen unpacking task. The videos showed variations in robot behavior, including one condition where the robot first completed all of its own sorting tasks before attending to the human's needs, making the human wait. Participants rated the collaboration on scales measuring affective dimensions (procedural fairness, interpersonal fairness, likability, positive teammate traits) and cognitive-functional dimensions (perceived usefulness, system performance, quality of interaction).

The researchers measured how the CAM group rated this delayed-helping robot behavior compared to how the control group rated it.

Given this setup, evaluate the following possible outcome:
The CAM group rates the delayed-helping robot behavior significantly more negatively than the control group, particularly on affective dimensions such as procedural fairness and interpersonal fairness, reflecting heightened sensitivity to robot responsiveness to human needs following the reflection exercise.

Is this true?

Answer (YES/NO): NO